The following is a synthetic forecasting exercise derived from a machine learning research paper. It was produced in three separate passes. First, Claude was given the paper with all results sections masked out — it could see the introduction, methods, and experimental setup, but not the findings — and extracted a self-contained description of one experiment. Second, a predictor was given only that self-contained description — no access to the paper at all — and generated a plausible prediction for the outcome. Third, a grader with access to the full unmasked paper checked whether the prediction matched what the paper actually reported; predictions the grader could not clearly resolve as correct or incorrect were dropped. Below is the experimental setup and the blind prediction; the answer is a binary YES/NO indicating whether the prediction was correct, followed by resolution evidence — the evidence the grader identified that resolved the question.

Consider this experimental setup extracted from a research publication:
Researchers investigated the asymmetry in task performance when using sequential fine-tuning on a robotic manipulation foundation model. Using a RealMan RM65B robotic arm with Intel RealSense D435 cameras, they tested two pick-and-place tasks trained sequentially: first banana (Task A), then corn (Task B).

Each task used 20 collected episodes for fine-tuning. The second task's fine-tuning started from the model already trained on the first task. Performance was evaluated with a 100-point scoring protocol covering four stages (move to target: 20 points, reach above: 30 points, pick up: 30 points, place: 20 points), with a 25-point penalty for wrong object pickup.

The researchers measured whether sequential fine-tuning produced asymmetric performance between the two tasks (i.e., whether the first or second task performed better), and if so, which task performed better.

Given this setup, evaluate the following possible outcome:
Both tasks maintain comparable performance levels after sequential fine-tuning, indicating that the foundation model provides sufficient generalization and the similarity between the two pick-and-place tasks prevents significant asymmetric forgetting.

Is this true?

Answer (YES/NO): NO